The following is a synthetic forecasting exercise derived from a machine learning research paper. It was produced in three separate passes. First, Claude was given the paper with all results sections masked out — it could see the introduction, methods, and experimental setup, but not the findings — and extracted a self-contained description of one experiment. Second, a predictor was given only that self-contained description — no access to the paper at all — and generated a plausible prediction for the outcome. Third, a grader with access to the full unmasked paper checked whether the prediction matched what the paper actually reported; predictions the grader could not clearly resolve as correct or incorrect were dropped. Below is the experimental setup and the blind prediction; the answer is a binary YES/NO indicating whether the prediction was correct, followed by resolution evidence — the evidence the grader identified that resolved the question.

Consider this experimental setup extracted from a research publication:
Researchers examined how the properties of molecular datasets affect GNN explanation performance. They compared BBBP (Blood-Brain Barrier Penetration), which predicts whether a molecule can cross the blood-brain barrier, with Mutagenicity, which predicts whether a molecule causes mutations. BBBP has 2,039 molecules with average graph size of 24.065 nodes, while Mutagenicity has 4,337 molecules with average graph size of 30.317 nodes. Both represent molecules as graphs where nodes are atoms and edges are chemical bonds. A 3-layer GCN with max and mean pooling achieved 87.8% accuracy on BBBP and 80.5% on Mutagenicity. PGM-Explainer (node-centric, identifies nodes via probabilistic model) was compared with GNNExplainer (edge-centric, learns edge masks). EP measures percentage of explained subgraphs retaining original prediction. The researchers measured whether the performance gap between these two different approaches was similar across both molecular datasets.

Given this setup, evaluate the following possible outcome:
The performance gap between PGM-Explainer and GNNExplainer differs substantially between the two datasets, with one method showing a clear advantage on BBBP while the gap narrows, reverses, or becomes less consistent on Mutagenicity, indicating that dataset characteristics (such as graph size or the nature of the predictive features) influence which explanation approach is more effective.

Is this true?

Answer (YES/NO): NO